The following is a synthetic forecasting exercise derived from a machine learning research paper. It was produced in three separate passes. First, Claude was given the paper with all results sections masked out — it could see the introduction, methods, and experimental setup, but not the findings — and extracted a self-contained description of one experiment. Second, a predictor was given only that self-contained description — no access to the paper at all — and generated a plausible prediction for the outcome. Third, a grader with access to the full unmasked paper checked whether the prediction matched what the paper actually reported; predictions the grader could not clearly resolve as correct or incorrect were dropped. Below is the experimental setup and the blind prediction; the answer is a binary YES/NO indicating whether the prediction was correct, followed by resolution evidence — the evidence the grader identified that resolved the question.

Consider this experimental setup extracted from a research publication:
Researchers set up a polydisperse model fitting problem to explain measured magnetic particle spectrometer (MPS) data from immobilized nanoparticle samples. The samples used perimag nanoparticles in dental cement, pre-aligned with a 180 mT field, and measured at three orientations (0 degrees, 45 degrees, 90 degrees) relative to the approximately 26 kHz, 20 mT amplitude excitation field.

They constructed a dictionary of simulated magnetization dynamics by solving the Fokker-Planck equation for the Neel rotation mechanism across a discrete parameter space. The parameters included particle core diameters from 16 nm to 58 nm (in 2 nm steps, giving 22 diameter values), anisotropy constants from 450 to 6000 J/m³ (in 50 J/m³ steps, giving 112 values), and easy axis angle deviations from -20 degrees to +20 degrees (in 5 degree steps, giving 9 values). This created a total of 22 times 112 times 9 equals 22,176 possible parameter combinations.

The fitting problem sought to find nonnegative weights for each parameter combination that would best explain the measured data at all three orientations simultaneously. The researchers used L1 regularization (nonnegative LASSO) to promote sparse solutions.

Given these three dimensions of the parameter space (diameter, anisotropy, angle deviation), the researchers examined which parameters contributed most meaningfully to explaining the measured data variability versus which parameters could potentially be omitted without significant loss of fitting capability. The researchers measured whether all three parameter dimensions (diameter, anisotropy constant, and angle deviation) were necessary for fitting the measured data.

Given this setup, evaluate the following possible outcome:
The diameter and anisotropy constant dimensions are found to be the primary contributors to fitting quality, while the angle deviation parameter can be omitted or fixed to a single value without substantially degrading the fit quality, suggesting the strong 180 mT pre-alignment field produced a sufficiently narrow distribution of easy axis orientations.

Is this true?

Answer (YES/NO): YES